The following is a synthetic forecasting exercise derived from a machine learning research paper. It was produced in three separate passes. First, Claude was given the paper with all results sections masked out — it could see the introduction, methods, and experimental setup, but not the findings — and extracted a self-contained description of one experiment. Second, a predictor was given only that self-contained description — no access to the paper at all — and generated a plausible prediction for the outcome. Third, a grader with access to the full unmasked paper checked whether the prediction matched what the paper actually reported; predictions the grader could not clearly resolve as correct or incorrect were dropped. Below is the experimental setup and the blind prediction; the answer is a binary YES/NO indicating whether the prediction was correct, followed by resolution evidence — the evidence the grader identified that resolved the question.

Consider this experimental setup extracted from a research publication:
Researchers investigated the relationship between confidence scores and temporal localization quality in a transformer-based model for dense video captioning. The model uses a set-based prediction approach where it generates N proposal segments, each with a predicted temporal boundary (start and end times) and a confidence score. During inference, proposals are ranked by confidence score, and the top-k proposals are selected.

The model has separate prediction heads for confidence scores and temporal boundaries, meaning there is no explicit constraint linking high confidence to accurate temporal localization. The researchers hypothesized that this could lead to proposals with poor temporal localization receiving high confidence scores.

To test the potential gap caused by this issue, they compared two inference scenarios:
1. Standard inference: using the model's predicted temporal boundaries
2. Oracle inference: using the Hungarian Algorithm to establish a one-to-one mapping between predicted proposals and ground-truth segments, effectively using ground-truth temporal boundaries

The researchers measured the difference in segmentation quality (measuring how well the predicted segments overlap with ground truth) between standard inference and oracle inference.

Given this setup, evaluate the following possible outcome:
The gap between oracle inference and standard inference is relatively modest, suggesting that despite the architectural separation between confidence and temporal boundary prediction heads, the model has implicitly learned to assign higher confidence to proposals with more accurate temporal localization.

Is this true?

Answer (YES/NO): NO